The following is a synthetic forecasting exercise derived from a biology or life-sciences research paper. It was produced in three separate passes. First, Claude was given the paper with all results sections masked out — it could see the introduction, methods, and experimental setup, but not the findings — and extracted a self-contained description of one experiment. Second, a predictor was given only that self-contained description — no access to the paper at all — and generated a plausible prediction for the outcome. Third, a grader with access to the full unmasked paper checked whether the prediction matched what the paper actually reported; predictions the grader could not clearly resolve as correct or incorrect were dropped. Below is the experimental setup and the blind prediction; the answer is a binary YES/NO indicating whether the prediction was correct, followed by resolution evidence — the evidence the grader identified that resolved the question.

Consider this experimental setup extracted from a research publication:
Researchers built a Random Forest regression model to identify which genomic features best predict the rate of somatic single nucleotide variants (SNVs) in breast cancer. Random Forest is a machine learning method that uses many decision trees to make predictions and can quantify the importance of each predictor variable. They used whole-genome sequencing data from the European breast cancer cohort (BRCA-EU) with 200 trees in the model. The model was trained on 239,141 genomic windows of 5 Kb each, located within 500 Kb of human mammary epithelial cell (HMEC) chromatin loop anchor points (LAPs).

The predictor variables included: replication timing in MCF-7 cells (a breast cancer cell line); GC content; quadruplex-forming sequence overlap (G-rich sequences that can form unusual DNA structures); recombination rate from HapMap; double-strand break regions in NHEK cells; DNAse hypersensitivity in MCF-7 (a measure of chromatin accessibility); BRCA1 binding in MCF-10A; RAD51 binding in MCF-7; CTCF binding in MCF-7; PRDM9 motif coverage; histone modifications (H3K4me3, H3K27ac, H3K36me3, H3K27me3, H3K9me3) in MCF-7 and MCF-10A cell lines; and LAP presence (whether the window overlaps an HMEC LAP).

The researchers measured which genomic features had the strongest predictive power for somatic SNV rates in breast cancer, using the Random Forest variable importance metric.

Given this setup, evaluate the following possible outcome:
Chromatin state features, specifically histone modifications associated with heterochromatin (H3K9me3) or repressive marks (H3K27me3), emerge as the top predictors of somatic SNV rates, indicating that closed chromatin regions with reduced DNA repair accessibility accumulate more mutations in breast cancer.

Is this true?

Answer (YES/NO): NO